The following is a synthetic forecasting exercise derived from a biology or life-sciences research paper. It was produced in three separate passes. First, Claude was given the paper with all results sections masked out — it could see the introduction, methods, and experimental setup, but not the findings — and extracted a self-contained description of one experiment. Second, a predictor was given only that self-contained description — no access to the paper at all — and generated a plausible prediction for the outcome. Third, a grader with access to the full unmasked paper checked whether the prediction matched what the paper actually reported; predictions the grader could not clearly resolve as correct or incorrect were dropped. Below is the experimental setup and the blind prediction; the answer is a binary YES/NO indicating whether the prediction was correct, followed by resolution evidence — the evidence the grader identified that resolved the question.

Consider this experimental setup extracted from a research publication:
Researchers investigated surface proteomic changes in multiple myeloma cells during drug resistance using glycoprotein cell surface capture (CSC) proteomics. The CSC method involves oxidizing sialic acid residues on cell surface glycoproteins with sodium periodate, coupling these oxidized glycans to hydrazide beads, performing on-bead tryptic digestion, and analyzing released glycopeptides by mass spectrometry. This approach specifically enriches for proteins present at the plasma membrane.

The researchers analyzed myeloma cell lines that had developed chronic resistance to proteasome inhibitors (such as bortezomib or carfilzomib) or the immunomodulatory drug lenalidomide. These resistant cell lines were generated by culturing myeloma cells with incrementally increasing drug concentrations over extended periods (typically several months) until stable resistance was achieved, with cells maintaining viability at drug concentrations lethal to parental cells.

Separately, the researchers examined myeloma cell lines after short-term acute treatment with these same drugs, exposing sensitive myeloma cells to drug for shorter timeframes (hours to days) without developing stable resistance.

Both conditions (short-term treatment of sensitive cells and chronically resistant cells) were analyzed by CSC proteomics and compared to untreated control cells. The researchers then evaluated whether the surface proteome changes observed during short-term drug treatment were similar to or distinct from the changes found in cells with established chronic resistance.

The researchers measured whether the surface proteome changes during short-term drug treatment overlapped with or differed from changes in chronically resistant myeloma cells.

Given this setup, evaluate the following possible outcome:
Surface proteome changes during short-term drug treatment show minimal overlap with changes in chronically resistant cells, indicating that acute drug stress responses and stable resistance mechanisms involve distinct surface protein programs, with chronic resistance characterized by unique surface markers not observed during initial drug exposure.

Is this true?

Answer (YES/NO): YES